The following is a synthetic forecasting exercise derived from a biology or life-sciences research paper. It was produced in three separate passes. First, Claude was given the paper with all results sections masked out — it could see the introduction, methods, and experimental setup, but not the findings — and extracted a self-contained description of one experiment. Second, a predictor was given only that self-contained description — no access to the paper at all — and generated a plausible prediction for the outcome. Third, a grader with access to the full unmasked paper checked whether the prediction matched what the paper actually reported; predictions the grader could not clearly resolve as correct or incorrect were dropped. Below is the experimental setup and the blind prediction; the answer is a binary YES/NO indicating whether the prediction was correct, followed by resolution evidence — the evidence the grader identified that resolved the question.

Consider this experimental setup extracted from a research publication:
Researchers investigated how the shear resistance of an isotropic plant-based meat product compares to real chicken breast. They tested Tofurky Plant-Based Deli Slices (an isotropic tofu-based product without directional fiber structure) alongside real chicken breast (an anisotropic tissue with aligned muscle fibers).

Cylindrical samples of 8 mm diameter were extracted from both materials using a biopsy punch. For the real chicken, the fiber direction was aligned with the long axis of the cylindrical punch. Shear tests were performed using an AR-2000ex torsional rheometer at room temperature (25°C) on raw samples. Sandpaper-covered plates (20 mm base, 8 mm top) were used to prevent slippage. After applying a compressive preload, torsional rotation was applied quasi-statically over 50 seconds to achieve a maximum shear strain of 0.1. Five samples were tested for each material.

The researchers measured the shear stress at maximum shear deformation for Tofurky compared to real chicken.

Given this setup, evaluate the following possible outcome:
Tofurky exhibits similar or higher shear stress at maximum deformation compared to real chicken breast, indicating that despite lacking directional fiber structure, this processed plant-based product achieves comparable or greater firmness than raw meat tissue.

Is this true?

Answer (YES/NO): YES